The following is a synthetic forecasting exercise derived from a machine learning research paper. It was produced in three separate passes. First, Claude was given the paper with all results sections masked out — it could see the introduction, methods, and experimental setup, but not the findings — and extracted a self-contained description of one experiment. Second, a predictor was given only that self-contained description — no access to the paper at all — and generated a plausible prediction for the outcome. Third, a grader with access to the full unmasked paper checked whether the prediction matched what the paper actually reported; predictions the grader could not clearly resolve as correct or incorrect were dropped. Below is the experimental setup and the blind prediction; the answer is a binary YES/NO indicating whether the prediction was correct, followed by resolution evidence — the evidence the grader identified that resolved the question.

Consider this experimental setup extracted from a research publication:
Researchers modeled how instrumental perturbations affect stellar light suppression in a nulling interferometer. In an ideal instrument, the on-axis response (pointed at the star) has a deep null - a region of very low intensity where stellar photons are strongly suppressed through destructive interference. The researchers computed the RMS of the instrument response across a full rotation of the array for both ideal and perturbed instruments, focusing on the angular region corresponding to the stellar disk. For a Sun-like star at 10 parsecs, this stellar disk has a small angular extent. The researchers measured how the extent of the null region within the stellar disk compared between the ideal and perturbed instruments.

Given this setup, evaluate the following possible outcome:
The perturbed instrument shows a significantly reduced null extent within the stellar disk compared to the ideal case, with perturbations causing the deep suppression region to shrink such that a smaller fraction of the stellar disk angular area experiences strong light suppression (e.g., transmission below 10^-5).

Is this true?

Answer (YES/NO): YES